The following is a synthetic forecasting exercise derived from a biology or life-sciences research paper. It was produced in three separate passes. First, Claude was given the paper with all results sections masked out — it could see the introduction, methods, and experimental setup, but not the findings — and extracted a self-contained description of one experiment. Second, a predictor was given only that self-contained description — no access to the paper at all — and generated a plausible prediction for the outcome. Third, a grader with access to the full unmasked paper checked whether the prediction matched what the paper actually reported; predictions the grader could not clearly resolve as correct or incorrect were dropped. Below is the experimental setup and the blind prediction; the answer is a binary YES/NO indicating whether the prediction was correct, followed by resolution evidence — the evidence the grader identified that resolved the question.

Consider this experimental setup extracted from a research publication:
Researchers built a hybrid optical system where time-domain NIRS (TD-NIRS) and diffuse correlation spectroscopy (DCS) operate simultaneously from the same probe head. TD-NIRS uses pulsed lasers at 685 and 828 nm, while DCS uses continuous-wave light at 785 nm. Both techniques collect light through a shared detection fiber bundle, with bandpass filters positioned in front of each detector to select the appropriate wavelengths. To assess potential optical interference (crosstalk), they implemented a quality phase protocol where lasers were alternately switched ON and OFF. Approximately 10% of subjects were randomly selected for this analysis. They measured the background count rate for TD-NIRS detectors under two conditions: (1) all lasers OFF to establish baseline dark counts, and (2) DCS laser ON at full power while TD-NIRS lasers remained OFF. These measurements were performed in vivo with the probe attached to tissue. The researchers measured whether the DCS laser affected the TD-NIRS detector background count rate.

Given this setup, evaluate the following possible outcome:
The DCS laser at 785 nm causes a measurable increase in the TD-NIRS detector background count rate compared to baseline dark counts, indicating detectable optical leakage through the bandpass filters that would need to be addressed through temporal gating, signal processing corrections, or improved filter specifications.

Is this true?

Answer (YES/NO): NO